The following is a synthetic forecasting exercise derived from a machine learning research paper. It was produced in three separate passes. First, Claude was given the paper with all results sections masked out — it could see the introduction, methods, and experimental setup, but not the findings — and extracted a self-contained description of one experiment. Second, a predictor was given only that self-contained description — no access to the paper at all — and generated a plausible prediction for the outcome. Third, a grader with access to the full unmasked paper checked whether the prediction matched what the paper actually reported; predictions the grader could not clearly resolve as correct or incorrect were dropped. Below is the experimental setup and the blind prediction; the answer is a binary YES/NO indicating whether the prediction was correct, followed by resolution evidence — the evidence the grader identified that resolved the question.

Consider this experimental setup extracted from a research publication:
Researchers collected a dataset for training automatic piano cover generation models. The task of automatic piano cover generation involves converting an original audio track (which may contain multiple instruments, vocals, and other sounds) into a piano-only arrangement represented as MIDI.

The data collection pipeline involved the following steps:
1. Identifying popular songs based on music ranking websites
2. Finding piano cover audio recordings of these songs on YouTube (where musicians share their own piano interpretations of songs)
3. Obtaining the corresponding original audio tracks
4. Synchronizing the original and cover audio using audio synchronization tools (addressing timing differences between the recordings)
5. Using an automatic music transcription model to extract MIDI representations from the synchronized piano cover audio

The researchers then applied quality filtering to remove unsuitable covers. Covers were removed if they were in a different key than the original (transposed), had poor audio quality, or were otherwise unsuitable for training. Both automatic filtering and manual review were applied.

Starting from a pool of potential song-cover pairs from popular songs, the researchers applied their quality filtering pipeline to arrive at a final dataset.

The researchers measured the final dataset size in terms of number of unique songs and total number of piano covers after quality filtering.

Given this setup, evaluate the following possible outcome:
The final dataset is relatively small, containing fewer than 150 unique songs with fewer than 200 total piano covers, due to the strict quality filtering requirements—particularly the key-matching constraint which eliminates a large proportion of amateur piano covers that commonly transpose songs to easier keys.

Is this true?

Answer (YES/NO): NO